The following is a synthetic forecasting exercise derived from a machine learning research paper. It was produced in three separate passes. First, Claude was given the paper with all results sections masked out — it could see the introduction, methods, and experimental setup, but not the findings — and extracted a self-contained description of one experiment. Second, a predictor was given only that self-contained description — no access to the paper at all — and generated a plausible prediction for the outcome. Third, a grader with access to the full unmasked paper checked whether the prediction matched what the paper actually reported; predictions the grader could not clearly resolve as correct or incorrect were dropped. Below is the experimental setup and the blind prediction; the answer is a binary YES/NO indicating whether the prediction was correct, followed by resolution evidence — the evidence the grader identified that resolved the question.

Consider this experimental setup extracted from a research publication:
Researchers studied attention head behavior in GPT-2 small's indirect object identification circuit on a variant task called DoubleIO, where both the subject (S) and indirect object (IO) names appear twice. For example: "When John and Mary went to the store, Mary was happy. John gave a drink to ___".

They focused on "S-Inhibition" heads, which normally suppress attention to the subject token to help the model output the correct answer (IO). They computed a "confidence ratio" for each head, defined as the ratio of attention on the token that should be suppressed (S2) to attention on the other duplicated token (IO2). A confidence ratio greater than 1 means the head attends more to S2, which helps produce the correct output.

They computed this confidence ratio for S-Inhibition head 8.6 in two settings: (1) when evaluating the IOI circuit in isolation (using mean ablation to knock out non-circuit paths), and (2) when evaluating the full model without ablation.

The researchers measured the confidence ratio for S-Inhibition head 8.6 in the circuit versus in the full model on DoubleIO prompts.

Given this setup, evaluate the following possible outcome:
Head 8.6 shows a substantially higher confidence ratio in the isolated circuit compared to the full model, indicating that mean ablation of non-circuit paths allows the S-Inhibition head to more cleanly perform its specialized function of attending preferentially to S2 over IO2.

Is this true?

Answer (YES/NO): YES